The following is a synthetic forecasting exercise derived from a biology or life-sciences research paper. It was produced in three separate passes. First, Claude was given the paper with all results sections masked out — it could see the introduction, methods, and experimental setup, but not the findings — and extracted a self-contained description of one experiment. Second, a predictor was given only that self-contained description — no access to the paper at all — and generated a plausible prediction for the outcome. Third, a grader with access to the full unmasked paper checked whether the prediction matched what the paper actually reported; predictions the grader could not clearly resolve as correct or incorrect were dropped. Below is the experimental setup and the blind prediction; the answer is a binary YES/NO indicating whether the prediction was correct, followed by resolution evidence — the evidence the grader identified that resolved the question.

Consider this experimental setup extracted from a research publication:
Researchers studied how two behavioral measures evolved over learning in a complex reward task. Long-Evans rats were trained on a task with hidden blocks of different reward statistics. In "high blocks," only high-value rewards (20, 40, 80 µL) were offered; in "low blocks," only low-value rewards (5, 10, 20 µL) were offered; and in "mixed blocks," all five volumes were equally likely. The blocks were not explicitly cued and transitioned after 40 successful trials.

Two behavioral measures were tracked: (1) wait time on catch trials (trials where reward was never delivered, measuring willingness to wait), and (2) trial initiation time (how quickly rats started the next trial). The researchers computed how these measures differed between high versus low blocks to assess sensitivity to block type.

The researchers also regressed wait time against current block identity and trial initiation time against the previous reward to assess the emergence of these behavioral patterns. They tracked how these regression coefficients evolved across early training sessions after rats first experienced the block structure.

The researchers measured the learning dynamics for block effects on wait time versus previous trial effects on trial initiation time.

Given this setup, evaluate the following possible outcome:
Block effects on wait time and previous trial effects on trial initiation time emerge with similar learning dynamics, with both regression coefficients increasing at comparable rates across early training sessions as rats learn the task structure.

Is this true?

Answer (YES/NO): NO